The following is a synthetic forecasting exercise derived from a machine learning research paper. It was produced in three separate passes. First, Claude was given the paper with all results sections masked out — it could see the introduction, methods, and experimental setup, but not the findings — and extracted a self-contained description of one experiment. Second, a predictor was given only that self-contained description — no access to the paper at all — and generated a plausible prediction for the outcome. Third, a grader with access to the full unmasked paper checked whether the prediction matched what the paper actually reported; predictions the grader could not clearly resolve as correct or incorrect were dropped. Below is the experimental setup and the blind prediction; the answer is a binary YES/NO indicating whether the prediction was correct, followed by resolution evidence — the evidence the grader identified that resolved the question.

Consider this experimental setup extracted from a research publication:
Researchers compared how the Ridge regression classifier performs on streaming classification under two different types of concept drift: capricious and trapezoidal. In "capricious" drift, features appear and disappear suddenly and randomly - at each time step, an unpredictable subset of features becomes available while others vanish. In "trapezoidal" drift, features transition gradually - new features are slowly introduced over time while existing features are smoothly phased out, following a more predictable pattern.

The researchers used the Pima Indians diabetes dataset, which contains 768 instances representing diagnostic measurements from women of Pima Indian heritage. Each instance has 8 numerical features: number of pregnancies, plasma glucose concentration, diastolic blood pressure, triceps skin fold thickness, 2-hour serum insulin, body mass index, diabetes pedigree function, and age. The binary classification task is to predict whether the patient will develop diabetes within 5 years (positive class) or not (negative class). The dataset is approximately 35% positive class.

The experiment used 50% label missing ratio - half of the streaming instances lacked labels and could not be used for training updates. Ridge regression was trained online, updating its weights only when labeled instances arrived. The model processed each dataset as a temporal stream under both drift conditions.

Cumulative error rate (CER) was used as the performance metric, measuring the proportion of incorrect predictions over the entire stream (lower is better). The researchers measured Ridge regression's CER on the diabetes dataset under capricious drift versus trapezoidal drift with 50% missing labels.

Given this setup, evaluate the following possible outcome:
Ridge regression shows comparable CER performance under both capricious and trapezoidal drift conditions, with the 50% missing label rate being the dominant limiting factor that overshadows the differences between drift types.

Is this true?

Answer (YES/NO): NO